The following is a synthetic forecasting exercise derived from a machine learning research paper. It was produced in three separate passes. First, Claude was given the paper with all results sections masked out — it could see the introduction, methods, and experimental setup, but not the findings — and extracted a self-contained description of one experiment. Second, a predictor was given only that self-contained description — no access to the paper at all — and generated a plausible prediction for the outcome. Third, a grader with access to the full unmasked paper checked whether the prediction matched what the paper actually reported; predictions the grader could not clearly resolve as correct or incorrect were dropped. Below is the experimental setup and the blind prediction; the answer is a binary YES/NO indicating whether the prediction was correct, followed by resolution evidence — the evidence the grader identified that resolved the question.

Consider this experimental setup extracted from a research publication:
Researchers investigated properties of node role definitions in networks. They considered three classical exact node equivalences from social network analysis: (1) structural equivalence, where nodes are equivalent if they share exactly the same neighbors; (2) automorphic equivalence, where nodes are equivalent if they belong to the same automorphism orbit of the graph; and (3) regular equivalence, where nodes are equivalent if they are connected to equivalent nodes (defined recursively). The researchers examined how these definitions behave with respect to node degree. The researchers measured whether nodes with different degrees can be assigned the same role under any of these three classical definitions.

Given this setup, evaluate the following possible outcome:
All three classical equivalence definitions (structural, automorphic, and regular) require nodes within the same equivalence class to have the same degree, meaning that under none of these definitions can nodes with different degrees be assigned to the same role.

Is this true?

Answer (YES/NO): YES